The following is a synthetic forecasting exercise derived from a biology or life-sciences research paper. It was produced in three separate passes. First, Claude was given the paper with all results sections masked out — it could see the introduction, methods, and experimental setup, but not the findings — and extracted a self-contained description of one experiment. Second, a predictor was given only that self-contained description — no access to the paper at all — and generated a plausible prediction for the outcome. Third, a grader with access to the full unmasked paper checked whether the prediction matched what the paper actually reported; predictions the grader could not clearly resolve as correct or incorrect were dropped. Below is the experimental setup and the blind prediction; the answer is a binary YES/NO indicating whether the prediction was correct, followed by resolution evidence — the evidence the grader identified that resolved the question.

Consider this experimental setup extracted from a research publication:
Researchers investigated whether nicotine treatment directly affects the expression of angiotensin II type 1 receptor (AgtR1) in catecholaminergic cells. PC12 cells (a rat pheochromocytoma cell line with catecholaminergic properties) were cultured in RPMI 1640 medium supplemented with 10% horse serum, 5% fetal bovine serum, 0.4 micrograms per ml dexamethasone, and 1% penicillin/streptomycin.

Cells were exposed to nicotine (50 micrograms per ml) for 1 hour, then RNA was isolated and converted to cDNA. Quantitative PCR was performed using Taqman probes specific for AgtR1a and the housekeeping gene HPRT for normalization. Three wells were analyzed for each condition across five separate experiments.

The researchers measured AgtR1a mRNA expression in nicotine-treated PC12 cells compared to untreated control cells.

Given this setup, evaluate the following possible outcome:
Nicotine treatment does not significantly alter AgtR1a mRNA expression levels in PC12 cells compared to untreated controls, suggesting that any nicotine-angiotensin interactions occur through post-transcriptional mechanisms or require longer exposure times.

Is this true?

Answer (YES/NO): NO